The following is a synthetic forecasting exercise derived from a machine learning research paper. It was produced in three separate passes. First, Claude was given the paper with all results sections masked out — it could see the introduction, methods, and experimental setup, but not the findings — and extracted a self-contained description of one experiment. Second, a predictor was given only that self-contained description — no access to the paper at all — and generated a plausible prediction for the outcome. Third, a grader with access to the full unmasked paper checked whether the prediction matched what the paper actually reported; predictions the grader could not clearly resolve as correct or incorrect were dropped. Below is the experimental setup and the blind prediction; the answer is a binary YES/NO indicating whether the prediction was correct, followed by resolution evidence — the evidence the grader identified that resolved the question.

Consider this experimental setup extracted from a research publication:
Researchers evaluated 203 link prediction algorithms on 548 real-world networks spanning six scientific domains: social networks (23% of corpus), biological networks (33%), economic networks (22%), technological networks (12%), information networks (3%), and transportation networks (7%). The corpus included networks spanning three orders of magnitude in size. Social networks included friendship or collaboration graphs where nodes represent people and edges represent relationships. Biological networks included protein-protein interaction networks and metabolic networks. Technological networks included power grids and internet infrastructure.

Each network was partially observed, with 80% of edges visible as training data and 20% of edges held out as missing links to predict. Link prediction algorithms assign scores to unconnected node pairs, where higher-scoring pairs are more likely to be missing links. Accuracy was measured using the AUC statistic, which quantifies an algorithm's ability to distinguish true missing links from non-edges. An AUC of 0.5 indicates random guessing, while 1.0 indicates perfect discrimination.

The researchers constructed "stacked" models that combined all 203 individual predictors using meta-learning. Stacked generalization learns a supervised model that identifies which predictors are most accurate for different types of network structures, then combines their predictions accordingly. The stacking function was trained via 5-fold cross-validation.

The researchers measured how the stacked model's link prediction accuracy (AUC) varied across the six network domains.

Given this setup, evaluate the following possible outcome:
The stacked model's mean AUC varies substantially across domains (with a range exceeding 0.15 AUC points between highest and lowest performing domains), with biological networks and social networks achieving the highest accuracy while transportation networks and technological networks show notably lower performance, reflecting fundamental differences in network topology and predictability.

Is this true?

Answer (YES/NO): NO